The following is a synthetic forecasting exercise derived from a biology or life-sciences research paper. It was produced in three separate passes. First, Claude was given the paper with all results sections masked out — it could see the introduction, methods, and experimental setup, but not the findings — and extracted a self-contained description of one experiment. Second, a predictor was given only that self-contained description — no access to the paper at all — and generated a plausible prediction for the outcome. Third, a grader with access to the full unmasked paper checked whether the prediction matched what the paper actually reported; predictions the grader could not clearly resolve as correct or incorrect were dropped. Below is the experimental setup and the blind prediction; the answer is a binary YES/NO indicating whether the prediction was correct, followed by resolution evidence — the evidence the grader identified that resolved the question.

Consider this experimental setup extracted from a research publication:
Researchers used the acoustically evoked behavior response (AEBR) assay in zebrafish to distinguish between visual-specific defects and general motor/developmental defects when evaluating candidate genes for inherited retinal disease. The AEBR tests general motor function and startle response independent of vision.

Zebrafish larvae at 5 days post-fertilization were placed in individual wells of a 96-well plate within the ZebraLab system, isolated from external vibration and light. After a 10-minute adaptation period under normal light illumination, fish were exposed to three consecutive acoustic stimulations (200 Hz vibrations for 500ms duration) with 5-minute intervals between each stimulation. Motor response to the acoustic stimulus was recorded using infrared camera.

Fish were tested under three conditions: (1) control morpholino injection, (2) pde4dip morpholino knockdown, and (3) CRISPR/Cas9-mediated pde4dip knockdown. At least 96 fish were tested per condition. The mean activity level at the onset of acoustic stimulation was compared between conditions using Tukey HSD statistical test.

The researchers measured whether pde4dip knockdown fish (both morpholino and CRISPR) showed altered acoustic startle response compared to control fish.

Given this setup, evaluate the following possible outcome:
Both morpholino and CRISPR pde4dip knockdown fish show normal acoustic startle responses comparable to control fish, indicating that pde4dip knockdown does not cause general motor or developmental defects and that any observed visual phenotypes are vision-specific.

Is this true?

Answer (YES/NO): NO